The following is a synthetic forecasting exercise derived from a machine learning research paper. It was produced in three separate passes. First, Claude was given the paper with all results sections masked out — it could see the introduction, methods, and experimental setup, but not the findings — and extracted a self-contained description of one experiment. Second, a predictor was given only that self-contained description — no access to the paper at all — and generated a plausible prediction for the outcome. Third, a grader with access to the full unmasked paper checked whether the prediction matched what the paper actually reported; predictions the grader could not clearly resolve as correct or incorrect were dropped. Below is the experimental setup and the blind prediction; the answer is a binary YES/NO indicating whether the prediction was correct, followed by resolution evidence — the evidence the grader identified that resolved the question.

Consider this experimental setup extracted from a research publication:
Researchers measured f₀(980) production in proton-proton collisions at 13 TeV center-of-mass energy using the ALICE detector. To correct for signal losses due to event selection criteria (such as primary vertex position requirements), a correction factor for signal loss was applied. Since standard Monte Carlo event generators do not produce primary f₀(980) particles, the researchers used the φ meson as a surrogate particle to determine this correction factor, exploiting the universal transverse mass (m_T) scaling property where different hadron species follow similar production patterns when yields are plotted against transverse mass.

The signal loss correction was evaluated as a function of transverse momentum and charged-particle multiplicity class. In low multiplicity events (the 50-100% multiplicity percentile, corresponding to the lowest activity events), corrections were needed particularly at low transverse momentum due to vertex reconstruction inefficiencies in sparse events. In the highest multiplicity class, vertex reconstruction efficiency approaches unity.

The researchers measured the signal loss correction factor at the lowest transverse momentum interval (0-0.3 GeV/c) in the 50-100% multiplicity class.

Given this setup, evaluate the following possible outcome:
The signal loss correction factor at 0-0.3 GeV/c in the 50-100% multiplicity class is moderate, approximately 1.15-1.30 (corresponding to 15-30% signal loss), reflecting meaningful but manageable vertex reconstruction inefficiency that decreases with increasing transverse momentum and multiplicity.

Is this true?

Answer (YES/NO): NO